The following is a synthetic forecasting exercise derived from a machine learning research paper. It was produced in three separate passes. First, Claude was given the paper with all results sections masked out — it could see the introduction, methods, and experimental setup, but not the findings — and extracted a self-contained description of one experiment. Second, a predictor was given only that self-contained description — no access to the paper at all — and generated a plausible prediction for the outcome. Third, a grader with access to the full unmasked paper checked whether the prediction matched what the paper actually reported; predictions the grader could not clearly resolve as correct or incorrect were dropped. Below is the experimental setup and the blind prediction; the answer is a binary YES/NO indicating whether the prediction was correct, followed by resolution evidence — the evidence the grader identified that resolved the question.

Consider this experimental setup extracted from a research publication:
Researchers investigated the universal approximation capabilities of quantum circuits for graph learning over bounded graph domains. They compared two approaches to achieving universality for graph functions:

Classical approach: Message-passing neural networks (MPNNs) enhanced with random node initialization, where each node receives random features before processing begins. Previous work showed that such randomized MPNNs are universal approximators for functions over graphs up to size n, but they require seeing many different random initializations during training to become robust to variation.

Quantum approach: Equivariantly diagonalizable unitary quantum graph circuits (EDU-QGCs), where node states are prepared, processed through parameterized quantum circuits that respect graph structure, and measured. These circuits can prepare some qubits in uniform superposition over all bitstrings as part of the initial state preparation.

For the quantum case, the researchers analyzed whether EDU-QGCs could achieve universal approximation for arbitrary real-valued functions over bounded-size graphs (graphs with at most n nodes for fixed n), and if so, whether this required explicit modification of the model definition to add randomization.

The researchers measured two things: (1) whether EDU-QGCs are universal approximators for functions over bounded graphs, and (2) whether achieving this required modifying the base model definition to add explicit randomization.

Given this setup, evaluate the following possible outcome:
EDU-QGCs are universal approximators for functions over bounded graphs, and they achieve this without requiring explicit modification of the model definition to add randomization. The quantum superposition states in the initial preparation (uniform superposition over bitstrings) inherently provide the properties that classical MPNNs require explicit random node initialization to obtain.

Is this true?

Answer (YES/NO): YES